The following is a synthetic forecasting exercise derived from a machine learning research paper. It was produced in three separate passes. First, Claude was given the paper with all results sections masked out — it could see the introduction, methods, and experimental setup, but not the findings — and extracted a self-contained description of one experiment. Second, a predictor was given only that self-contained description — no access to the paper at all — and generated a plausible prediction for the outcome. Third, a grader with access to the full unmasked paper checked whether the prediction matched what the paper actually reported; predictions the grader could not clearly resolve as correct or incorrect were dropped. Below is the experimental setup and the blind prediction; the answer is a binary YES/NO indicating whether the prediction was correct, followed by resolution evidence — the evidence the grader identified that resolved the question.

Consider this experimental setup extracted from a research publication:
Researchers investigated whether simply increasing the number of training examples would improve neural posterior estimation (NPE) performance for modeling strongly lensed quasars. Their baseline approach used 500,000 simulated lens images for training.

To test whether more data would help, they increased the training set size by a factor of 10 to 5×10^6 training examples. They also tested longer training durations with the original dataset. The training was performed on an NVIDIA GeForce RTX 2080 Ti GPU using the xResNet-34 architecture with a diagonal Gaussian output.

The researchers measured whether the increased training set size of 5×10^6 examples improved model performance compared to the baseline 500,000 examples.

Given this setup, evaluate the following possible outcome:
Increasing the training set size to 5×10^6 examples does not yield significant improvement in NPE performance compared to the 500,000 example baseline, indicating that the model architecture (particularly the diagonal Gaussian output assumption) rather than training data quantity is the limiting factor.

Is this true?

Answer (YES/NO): NO